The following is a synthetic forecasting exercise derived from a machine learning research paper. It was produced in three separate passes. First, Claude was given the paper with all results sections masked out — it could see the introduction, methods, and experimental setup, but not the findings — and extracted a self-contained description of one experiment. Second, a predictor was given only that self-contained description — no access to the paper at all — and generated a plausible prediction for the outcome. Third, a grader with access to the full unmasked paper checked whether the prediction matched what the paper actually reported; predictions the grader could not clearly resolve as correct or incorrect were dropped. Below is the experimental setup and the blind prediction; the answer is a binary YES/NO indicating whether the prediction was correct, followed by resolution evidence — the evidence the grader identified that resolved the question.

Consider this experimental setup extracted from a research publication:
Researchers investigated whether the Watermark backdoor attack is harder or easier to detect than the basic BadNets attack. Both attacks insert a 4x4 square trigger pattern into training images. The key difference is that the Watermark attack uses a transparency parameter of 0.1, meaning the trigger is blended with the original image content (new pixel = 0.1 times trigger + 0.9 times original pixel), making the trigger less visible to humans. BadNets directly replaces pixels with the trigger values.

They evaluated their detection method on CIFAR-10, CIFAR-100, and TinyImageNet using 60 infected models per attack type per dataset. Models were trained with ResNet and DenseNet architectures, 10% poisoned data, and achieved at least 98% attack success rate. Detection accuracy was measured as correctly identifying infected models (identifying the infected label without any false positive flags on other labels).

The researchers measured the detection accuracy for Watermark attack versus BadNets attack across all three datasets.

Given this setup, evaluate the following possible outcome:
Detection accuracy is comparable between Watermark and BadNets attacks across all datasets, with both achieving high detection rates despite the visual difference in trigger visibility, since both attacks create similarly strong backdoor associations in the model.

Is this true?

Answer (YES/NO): NO